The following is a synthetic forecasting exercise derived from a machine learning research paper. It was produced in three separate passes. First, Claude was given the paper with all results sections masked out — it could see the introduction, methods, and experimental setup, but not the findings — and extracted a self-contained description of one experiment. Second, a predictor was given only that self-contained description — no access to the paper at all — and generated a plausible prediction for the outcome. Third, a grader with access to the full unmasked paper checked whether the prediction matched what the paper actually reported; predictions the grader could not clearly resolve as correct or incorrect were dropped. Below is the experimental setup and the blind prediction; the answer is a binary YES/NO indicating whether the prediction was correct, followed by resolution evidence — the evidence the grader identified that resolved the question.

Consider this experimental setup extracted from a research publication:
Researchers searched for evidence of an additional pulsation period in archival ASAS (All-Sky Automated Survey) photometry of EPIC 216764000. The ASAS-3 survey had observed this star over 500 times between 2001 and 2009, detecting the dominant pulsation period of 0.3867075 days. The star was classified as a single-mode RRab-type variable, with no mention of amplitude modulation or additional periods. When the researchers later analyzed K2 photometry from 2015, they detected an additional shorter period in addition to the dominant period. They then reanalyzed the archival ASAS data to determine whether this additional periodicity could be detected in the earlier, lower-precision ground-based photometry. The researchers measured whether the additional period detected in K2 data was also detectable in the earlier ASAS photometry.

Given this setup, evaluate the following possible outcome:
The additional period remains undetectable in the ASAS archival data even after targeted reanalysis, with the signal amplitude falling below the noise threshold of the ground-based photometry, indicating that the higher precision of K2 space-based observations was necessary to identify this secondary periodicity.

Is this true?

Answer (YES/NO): YES